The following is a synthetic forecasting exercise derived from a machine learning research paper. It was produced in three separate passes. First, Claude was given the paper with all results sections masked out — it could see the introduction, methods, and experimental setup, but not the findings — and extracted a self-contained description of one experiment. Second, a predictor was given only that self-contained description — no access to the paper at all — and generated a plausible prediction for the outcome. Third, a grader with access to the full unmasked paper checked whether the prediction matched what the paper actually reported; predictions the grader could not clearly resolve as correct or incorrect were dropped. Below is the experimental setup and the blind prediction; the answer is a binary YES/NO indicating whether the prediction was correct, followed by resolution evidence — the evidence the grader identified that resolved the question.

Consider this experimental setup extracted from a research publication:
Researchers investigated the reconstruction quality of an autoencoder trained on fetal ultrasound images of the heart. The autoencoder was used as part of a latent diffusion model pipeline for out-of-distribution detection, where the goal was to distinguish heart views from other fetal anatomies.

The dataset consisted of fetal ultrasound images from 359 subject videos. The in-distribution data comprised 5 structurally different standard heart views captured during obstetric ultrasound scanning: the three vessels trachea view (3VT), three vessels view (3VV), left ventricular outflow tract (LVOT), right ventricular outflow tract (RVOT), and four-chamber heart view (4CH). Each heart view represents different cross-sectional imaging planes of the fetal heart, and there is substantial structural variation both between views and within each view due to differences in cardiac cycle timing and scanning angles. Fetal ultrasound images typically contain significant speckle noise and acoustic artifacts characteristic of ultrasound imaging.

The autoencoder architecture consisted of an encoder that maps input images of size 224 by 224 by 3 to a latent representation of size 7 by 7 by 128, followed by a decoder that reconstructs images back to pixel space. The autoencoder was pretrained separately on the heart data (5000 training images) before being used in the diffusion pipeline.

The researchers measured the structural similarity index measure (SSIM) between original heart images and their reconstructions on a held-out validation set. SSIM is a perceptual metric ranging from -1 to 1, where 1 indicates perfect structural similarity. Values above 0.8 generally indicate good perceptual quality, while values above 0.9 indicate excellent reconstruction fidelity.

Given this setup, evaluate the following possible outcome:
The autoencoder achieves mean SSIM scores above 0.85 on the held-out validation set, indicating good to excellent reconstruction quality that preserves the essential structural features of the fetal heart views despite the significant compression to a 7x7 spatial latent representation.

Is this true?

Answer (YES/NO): YES